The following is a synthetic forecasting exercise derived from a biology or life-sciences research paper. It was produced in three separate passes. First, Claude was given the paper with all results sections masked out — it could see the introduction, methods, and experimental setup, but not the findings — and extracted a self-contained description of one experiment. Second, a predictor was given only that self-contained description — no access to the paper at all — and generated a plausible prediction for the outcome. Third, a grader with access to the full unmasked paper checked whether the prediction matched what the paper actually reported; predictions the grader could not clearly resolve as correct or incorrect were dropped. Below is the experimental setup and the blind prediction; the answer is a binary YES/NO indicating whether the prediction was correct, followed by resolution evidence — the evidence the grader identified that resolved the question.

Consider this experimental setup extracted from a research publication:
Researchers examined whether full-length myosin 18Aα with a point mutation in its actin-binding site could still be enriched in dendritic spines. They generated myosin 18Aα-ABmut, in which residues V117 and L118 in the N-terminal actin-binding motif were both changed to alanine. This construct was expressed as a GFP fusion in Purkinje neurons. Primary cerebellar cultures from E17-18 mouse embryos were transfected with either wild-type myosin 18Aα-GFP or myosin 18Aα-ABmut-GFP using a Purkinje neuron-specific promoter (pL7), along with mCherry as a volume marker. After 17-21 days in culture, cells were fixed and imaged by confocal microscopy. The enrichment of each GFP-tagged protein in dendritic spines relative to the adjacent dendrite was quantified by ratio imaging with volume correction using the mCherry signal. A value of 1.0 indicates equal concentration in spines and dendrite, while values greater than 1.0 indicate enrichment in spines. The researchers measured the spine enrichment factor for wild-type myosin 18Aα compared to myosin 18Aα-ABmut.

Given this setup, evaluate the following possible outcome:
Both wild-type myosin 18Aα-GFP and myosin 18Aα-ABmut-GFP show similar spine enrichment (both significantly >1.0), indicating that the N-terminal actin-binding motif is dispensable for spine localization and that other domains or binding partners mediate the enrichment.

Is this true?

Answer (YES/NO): NO